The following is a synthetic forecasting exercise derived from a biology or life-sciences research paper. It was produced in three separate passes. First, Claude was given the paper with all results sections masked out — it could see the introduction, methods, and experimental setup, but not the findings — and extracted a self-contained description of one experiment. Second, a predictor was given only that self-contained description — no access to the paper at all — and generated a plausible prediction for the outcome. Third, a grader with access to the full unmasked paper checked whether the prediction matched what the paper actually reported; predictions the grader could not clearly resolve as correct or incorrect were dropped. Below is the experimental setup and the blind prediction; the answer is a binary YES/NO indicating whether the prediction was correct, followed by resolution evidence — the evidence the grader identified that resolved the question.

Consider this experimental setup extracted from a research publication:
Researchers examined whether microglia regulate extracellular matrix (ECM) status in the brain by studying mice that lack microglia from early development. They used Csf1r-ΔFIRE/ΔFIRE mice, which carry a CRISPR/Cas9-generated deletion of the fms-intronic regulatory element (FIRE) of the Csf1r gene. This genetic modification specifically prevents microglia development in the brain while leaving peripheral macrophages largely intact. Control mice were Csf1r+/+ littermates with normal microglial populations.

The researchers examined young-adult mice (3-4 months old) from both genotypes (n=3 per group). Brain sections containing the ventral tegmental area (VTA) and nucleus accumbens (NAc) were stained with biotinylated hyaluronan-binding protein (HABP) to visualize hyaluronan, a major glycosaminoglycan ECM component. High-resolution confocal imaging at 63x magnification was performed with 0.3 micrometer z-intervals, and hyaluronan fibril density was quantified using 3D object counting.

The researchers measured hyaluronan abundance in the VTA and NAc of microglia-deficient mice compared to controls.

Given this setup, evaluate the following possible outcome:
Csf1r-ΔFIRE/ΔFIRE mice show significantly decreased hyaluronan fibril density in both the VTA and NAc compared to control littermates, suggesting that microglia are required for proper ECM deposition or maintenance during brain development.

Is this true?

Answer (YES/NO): NO